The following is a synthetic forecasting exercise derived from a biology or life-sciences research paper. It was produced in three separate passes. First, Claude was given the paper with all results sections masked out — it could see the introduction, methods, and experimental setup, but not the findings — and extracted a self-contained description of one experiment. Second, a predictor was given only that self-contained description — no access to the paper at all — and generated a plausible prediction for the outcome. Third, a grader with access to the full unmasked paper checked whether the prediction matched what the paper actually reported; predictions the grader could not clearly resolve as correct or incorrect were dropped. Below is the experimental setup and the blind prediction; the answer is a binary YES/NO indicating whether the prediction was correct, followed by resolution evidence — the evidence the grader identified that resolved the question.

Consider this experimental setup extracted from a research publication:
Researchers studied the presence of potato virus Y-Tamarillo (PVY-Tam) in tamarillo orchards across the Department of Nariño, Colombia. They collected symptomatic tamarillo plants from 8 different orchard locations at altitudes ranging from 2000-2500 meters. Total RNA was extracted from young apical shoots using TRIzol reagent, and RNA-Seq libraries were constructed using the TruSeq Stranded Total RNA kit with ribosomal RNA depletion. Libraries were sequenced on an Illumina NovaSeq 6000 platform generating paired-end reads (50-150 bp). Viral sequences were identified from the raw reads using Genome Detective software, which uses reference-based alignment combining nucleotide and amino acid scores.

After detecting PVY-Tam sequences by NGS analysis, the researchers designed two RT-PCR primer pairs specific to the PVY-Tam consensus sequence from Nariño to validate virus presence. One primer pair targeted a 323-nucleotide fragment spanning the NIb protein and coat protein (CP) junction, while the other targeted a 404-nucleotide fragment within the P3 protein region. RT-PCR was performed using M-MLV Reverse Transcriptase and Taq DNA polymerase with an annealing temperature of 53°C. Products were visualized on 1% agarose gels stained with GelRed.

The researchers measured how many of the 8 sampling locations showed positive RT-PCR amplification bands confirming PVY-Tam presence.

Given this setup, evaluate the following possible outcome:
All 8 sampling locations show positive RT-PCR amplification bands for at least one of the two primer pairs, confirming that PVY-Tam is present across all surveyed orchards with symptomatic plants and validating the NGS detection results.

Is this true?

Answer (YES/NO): NO